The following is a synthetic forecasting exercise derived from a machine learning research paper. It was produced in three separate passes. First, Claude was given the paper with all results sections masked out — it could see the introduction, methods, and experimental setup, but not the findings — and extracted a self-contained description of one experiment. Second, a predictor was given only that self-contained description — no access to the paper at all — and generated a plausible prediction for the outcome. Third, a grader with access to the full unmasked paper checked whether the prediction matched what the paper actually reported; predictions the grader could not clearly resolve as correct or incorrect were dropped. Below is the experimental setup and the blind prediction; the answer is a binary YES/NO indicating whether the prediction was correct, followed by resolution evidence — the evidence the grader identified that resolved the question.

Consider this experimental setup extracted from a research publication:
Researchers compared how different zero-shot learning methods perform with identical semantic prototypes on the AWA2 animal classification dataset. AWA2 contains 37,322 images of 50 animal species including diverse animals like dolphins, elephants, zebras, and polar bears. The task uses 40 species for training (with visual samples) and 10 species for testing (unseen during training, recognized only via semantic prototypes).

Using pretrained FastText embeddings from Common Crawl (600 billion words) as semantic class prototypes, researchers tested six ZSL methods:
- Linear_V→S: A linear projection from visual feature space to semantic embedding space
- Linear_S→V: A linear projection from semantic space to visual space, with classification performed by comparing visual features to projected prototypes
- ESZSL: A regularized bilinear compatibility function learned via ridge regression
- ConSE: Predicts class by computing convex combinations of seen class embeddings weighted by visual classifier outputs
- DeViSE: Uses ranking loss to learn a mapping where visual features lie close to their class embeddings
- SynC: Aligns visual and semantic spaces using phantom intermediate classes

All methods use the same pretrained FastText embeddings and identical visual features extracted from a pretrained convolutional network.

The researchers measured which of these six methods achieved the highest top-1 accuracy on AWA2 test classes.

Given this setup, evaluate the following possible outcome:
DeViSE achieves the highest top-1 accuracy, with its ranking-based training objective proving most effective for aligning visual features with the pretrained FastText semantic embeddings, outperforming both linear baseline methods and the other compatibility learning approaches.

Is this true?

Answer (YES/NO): NO